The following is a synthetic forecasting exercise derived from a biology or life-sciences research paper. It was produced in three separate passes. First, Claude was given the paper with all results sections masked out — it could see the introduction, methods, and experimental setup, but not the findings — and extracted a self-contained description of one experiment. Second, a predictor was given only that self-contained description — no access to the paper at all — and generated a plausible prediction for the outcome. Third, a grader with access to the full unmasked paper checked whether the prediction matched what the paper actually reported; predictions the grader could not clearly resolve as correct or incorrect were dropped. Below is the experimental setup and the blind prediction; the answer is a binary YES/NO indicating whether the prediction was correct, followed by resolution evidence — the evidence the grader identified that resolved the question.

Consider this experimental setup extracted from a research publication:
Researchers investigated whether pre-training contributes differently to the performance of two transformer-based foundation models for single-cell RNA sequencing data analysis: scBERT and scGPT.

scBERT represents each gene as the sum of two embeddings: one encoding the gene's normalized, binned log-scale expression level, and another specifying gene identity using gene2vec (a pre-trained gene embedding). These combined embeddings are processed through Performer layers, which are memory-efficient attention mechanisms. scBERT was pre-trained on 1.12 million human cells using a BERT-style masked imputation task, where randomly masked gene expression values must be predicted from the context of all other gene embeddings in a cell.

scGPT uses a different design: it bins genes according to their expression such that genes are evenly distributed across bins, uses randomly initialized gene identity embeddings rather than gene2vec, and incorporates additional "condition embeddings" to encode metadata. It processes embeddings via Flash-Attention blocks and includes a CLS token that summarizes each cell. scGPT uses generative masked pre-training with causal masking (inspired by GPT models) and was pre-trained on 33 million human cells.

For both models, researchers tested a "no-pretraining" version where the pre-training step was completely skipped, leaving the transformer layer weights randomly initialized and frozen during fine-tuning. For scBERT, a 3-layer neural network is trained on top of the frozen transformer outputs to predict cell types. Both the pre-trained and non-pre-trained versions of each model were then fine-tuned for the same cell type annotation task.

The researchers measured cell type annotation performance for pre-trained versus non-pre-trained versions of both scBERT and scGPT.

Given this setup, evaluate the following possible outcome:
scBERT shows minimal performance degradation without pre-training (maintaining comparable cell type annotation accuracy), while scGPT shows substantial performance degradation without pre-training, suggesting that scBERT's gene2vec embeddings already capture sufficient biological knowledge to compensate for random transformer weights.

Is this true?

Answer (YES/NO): NO